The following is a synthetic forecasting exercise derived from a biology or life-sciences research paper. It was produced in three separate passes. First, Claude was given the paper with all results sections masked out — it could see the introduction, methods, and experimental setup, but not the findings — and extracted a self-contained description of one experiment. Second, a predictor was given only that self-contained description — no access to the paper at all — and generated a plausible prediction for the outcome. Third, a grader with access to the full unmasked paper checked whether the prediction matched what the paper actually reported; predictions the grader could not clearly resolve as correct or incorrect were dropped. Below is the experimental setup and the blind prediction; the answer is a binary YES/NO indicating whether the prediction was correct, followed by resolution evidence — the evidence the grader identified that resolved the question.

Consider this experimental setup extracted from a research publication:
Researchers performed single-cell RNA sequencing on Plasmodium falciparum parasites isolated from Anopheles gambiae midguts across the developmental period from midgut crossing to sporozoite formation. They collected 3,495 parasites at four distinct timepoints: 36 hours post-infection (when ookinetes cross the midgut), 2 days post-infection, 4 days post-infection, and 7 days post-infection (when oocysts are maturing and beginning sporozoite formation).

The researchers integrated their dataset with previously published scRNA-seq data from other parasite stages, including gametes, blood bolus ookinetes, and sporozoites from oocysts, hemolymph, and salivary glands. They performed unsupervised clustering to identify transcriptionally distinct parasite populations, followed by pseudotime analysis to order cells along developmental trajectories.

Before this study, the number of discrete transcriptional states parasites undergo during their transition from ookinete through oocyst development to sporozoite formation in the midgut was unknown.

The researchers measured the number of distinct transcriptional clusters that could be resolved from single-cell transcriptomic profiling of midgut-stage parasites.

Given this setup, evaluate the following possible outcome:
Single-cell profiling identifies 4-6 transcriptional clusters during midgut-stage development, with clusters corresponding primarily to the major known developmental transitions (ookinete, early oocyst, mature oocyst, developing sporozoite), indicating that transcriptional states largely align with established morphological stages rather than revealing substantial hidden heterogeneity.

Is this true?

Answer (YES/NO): NO